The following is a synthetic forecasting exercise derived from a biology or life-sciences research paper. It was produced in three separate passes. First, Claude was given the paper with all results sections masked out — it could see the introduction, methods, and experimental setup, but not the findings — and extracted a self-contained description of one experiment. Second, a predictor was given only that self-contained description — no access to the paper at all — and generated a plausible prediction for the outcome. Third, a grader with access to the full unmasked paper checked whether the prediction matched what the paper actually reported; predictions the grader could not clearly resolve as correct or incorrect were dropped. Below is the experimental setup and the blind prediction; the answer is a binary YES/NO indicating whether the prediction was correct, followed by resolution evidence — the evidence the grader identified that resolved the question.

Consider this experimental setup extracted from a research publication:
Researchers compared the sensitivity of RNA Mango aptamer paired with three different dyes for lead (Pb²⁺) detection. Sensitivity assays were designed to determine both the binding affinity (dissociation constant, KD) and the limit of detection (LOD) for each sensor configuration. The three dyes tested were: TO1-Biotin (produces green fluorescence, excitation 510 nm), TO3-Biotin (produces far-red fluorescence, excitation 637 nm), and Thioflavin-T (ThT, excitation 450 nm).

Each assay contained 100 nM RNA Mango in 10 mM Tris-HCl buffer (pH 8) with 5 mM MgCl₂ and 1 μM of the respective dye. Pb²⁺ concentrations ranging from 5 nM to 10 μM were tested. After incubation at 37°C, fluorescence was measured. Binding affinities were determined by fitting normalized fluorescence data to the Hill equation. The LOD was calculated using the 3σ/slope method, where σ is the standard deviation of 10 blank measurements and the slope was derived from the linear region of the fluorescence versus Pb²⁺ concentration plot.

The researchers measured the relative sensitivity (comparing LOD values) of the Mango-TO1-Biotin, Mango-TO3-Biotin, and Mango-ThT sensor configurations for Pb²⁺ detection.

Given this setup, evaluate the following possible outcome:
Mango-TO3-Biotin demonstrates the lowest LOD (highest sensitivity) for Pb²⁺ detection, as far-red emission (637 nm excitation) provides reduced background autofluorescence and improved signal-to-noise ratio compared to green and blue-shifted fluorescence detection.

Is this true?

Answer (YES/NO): NO